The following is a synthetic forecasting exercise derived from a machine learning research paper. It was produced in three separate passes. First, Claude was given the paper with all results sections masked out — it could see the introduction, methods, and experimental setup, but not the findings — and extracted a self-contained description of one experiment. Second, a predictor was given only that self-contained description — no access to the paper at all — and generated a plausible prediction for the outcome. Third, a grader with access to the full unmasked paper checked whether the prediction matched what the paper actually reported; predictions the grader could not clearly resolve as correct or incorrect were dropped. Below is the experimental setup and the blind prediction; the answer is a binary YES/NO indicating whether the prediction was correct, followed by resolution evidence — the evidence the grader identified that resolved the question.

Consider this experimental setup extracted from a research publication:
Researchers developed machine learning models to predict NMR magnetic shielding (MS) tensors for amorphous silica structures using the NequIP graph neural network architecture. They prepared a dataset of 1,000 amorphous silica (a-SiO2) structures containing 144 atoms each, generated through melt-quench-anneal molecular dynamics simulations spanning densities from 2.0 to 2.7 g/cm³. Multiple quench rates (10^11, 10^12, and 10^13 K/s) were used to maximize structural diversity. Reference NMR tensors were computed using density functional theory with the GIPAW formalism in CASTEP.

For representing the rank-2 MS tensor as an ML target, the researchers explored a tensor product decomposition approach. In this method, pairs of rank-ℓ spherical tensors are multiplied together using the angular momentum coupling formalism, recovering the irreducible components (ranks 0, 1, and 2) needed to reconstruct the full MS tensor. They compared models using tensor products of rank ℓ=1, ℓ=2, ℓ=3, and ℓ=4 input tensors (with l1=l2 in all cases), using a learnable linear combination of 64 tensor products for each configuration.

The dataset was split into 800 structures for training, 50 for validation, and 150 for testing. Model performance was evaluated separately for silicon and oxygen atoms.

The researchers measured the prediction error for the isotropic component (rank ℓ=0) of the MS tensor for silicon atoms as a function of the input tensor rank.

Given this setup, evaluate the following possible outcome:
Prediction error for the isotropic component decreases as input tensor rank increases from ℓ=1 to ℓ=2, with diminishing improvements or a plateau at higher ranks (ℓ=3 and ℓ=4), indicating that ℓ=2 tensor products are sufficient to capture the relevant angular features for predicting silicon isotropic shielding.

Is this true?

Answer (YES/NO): NO